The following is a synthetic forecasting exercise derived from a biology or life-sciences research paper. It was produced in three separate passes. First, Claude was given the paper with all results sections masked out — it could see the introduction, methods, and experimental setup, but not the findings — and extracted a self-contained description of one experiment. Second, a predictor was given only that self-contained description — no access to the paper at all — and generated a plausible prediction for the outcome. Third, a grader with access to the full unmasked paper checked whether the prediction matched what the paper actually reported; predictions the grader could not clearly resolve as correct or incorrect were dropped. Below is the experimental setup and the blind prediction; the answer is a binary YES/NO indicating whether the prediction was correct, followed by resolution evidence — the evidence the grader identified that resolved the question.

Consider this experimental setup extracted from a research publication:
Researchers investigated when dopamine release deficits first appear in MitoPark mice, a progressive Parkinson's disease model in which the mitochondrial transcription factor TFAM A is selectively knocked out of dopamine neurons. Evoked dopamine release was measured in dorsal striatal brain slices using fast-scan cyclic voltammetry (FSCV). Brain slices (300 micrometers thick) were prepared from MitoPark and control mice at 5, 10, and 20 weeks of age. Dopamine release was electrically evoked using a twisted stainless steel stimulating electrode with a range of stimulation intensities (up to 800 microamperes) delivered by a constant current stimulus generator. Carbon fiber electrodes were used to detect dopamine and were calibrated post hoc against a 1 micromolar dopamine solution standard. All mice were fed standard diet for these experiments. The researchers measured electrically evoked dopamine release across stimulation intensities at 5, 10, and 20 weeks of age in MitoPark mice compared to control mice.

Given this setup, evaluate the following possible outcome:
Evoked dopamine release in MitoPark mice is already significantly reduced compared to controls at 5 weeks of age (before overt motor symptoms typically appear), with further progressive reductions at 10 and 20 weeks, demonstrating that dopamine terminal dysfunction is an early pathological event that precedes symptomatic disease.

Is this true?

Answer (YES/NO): NO